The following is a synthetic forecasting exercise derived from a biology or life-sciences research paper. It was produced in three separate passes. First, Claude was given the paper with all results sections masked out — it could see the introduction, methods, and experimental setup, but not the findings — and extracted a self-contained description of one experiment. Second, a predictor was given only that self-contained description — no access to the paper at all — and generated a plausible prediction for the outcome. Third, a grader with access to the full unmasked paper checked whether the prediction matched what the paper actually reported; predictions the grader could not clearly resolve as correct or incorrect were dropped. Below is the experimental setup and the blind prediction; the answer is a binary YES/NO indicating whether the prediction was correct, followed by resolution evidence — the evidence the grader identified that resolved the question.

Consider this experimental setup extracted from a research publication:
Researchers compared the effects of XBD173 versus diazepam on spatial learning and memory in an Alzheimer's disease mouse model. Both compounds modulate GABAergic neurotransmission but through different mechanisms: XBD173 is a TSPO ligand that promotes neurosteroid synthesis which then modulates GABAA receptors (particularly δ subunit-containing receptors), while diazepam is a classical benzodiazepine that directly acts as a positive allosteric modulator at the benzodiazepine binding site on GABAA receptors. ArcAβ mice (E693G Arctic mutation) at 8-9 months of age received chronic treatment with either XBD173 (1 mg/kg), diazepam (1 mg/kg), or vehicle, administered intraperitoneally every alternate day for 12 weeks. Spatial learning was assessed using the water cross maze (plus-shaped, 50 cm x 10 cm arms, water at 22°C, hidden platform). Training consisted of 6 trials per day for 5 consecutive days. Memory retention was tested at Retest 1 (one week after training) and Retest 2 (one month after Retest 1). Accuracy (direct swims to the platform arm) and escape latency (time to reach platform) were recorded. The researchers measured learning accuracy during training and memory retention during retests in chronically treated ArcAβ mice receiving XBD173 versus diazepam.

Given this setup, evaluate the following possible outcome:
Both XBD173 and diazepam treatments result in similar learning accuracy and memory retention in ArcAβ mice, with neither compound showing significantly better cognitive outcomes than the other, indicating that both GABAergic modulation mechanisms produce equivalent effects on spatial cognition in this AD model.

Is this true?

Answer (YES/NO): NO